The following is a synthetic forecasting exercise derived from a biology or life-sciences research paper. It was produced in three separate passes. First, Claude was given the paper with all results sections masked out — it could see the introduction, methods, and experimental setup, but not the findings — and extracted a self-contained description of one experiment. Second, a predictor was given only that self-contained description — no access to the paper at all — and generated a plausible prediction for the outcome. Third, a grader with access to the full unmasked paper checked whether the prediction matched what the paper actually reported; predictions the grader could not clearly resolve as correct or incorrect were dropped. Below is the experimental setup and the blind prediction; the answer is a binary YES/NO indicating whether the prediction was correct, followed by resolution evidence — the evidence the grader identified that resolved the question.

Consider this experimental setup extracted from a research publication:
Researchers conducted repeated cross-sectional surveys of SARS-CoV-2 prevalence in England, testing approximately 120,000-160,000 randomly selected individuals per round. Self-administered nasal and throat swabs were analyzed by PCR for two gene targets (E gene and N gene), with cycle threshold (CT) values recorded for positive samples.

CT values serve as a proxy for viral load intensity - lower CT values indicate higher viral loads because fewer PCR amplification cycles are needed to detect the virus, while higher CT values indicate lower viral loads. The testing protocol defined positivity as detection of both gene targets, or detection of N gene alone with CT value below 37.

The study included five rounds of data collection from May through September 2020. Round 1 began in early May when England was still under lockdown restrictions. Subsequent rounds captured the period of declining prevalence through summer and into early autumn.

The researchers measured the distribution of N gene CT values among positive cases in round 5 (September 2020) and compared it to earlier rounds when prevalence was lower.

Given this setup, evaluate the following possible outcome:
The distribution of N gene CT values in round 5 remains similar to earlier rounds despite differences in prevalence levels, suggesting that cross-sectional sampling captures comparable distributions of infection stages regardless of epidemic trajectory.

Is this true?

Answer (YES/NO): NO